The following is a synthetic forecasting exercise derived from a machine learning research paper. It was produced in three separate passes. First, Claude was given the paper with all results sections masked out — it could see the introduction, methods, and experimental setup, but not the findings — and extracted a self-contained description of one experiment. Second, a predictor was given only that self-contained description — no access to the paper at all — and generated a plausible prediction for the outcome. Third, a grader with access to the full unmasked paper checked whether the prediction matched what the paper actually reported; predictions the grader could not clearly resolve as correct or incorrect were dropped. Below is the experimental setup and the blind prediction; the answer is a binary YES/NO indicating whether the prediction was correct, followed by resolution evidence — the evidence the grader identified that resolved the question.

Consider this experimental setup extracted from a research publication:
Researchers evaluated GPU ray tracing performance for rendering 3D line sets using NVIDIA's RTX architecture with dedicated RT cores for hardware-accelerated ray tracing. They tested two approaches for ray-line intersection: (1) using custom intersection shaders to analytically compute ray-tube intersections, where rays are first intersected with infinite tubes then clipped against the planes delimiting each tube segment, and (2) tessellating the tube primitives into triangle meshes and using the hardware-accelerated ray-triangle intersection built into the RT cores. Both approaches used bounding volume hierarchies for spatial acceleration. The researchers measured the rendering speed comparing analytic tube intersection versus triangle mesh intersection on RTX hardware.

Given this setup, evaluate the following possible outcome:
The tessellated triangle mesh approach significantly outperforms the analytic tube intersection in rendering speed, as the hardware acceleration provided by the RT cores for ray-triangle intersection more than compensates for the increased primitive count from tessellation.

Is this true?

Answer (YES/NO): YES